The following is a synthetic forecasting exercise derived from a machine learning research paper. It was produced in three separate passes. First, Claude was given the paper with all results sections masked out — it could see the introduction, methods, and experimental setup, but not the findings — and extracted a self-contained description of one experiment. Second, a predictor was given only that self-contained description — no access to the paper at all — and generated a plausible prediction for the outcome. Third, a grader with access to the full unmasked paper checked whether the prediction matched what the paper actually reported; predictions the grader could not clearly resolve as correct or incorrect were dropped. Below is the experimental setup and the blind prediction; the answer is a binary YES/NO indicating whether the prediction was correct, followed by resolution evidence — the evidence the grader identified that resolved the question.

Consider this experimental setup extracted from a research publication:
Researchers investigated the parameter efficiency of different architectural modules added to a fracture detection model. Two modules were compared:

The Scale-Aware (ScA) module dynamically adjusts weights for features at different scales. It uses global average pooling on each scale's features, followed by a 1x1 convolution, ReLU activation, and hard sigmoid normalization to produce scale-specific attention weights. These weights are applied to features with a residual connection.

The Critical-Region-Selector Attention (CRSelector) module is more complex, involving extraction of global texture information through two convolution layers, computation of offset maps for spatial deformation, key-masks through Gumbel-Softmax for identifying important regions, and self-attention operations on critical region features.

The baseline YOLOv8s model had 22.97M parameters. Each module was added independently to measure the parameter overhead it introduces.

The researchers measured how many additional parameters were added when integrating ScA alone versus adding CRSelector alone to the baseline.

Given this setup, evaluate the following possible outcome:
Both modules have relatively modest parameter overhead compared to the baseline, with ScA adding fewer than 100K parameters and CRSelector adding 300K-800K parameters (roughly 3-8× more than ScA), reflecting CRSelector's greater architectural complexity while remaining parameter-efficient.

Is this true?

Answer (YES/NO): NO